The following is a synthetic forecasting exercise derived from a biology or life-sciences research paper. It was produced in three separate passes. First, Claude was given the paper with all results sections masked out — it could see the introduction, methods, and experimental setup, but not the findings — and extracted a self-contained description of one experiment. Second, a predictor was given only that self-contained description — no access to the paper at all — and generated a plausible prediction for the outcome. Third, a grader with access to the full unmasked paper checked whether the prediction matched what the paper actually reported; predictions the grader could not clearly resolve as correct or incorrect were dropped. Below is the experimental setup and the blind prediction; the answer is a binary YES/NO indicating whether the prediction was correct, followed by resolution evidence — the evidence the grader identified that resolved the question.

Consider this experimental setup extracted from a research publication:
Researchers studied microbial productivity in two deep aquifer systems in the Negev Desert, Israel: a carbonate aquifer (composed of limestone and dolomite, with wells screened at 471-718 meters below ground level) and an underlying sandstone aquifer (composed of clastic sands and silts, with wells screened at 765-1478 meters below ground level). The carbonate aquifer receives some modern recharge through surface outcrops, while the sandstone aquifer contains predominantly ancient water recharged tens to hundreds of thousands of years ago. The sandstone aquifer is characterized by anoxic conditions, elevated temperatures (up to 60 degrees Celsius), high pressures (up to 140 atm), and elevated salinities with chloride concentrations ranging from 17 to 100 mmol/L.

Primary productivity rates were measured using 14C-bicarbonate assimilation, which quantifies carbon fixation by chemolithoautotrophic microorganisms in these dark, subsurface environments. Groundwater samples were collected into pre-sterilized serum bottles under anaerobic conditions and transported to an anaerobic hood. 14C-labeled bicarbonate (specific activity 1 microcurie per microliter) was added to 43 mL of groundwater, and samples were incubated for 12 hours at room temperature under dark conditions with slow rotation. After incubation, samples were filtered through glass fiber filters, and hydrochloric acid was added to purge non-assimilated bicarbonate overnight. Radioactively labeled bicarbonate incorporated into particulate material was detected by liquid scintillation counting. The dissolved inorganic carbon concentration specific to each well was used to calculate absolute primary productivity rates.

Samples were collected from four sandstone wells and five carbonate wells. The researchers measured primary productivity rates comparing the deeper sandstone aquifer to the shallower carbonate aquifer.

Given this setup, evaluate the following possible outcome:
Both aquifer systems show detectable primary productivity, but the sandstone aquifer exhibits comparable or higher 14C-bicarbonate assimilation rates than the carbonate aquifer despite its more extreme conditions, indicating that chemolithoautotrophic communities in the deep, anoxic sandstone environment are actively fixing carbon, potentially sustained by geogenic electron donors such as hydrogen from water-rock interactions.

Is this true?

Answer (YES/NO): NO